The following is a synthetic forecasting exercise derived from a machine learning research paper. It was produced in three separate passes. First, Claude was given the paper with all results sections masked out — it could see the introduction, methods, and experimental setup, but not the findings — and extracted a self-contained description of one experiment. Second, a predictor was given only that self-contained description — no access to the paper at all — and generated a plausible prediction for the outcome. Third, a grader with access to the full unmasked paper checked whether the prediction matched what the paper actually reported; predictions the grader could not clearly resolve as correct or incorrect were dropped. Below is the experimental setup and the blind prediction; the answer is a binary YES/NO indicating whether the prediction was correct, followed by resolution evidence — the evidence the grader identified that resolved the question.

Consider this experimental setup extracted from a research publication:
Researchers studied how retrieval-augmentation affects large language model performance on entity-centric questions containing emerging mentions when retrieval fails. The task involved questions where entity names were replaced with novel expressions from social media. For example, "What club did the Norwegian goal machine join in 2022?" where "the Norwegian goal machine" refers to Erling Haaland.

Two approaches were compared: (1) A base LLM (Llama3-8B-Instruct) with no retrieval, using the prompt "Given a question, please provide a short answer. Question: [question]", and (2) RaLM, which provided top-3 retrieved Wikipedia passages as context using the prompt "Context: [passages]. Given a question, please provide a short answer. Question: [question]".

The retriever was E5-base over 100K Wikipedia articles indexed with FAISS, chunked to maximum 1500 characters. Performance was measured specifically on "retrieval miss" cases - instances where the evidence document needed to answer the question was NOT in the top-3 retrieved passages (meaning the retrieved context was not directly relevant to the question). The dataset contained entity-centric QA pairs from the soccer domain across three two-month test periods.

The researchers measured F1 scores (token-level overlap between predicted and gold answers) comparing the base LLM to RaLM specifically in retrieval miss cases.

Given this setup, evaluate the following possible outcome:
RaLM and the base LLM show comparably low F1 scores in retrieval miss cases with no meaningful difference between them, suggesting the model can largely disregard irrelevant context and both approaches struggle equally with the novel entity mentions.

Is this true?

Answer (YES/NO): NO